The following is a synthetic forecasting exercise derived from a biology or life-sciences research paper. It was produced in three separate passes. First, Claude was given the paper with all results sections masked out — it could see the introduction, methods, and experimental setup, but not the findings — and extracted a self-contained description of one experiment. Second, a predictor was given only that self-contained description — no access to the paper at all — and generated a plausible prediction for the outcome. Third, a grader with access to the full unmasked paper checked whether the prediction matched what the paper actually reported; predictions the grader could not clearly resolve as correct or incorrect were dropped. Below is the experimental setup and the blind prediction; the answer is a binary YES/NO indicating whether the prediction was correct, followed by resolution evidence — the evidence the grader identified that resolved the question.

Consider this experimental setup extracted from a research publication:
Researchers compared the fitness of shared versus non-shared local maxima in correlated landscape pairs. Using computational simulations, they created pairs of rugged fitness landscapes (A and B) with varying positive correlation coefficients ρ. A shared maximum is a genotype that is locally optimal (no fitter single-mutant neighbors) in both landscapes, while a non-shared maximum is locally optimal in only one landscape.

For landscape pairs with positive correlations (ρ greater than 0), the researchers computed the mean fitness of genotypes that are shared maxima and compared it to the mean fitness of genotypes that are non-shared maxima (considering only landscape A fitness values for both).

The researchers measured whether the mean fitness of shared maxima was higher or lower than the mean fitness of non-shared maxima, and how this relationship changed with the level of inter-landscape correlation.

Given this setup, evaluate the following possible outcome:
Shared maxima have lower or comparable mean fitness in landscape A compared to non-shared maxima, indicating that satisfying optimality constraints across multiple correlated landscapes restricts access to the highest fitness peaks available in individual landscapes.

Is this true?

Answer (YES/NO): NO